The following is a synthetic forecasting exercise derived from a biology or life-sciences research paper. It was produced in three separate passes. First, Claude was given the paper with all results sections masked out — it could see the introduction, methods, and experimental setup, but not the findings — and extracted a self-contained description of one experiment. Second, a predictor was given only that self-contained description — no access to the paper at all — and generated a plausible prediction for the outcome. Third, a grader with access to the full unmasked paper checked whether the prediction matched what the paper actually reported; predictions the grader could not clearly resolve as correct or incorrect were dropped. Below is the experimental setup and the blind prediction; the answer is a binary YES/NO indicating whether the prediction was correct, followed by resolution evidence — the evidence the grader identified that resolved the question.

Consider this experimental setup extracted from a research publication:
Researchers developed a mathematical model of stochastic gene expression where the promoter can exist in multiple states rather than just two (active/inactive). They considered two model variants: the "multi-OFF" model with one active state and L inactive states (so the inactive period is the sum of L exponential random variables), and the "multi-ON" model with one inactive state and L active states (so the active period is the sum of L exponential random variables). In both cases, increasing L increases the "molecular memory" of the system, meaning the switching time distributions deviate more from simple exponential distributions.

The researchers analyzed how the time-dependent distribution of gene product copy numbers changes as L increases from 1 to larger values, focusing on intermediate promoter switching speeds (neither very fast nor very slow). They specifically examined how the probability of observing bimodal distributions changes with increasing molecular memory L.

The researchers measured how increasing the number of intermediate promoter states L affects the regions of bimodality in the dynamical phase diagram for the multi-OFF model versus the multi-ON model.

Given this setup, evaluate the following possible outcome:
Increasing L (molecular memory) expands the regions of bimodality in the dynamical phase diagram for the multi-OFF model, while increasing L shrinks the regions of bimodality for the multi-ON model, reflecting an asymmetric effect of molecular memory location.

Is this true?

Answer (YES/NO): NO